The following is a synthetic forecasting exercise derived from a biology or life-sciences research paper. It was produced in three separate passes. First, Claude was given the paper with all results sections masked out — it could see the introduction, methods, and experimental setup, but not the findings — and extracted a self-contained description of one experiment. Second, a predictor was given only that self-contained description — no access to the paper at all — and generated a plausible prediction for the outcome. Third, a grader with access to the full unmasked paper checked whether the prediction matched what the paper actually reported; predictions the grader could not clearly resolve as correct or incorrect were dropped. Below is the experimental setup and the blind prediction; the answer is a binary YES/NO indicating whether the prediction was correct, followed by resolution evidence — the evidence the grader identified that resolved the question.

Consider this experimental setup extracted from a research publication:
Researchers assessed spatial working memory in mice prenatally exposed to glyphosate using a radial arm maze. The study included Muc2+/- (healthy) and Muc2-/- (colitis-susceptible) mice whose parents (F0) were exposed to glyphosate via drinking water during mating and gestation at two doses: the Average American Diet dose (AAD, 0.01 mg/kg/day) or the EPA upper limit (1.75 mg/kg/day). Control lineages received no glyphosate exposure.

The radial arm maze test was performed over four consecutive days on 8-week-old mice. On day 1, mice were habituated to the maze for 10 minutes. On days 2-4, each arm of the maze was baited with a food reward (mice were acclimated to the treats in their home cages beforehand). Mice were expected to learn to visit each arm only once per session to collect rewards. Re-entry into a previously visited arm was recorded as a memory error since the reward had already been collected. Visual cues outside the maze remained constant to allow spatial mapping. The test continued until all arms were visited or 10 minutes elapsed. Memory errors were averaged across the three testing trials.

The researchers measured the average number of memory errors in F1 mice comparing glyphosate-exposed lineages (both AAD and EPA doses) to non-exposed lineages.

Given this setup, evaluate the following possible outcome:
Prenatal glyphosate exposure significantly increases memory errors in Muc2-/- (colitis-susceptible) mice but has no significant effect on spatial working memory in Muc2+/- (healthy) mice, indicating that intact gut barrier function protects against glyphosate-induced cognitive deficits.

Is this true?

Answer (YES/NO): NO